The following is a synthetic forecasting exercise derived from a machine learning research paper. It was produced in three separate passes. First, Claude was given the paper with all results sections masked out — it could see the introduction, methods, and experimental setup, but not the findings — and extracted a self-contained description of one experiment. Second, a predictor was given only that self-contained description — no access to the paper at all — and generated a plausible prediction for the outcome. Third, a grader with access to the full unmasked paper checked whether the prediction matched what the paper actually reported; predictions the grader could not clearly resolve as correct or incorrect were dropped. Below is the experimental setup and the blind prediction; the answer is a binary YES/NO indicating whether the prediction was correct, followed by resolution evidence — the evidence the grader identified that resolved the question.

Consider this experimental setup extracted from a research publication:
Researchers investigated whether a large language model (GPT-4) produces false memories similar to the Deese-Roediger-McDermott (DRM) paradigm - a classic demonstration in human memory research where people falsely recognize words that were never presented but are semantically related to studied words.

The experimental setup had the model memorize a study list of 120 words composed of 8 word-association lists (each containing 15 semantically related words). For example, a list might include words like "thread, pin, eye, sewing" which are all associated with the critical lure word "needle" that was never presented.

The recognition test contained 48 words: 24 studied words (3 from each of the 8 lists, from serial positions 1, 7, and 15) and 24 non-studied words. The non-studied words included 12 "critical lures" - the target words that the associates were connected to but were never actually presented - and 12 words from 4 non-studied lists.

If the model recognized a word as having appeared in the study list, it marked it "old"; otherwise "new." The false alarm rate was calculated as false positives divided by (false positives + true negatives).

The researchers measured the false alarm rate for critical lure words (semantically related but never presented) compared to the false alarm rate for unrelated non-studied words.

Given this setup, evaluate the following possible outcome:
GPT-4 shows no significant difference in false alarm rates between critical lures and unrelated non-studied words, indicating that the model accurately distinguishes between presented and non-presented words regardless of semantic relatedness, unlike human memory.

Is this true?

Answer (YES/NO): NO